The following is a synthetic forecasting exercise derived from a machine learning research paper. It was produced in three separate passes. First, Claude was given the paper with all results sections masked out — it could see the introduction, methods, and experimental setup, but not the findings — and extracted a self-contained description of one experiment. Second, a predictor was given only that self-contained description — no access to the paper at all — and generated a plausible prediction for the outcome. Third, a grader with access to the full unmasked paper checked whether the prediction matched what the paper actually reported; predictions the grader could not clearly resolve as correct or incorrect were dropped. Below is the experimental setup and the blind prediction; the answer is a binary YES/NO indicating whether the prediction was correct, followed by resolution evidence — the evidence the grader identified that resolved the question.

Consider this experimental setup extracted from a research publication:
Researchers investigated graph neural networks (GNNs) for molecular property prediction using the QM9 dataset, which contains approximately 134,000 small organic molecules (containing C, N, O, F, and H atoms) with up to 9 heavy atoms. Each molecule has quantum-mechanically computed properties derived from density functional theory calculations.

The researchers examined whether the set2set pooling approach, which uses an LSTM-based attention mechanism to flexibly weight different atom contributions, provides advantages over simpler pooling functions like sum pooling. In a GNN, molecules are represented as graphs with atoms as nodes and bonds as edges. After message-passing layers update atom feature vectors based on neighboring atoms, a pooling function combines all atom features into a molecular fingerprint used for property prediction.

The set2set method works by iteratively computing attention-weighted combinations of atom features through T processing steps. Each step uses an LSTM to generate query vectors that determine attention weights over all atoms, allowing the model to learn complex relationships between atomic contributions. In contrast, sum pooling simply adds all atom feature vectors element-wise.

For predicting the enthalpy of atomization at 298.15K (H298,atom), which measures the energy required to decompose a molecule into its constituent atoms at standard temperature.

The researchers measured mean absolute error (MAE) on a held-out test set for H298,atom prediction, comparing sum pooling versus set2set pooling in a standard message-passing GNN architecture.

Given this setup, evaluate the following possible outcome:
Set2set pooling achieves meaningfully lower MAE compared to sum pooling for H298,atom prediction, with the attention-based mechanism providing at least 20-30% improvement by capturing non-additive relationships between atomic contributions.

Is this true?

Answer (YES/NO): NO